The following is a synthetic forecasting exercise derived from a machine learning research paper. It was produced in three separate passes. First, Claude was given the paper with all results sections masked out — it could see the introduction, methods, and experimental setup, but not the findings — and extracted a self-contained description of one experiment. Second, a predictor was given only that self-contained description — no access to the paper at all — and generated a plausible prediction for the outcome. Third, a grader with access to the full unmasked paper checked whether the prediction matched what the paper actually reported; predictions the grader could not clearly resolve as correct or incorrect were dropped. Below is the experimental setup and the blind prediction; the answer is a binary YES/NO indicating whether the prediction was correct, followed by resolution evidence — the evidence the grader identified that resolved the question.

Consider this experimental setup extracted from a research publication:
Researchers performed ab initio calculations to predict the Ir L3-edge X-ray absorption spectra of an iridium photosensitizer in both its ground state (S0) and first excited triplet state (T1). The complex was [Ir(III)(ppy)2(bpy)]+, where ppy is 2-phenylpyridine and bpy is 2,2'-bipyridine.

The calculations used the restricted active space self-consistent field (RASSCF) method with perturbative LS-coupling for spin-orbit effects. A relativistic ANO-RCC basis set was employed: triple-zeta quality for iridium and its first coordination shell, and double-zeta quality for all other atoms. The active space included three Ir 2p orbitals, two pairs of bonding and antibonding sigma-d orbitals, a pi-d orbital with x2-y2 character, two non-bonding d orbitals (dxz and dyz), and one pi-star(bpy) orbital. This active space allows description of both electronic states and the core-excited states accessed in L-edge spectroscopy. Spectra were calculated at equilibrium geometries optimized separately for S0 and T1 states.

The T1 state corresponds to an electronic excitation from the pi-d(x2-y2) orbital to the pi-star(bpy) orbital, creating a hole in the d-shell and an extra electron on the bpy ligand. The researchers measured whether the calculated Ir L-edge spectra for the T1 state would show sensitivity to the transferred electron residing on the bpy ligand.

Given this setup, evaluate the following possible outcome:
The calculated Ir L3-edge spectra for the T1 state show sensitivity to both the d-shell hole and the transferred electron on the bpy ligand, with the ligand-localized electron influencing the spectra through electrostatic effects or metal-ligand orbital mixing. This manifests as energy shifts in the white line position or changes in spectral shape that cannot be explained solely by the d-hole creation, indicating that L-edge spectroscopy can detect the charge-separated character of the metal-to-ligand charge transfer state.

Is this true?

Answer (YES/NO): NO